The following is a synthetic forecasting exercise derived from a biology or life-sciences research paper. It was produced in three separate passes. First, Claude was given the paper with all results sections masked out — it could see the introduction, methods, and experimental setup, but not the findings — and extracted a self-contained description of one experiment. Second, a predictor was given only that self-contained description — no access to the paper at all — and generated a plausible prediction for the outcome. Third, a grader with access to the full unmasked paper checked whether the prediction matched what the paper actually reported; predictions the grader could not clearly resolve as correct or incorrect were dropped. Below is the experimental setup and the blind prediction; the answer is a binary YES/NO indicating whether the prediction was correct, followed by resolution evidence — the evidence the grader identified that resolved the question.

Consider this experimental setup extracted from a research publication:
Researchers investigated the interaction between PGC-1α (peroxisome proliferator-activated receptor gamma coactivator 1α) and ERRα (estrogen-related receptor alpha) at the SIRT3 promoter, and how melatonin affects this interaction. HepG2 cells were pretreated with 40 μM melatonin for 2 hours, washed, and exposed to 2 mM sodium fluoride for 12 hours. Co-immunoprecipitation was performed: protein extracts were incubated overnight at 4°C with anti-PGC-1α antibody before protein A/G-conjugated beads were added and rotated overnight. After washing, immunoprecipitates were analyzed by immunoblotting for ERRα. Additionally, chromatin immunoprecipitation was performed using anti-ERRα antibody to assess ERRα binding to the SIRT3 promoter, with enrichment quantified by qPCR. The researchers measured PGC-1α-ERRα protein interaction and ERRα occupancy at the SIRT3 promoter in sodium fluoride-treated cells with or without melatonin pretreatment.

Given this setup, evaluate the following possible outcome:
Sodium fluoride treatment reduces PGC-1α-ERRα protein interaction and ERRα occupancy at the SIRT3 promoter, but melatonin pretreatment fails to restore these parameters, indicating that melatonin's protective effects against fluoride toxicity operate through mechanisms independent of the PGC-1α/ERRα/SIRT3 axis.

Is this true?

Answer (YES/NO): NO